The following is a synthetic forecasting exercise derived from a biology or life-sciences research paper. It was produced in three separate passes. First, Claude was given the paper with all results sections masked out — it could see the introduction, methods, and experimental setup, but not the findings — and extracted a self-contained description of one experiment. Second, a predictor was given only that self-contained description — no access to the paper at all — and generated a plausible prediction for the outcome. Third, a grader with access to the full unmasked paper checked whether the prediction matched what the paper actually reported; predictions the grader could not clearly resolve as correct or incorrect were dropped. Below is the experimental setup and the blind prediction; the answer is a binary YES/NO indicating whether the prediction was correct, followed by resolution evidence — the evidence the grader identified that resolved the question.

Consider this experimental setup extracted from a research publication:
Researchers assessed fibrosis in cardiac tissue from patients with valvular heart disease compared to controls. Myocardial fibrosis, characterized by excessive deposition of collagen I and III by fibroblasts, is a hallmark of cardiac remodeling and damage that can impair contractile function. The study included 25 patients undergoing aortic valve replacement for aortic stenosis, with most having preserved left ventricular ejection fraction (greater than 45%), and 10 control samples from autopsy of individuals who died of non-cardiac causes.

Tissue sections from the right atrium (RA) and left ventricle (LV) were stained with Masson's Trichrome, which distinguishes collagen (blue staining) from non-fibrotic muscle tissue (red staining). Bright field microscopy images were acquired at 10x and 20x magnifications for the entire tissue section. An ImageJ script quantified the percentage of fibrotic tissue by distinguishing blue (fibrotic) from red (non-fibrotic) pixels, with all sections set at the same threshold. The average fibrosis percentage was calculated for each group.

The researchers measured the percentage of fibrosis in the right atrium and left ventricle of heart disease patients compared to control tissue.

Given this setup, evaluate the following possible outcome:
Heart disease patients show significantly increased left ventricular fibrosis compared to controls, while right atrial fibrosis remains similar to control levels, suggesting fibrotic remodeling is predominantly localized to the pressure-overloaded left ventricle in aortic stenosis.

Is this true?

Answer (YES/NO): NO